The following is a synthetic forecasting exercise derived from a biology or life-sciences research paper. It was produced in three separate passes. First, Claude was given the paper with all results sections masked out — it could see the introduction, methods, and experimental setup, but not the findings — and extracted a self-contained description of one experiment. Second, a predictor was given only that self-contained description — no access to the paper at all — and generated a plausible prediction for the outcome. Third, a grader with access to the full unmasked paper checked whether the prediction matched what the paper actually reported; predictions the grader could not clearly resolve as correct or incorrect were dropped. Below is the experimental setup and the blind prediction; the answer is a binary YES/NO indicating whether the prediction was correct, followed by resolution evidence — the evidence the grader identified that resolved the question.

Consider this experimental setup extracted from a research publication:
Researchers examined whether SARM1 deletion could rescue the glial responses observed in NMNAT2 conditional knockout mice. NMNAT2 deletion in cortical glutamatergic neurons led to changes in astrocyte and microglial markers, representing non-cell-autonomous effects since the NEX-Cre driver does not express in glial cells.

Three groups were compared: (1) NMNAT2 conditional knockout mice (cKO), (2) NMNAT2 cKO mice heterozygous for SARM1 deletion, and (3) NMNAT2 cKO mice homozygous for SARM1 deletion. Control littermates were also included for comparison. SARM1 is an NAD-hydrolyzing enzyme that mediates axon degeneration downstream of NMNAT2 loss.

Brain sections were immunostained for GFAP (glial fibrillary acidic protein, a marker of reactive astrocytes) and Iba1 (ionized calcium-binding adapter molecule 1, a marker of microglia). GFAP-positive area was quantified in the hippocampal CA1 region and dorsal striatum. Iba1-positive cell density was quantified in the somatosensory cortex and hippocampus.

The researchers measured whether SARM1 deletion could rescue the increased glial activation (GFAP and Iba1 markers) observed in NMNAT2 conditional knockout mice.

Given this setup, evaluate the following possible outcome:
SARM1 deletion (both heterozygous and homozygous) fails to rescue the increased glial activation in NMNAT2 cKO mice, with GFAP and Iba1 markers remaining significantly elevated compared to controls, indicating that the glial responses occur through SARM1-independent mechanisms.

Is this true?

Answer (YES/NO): NO